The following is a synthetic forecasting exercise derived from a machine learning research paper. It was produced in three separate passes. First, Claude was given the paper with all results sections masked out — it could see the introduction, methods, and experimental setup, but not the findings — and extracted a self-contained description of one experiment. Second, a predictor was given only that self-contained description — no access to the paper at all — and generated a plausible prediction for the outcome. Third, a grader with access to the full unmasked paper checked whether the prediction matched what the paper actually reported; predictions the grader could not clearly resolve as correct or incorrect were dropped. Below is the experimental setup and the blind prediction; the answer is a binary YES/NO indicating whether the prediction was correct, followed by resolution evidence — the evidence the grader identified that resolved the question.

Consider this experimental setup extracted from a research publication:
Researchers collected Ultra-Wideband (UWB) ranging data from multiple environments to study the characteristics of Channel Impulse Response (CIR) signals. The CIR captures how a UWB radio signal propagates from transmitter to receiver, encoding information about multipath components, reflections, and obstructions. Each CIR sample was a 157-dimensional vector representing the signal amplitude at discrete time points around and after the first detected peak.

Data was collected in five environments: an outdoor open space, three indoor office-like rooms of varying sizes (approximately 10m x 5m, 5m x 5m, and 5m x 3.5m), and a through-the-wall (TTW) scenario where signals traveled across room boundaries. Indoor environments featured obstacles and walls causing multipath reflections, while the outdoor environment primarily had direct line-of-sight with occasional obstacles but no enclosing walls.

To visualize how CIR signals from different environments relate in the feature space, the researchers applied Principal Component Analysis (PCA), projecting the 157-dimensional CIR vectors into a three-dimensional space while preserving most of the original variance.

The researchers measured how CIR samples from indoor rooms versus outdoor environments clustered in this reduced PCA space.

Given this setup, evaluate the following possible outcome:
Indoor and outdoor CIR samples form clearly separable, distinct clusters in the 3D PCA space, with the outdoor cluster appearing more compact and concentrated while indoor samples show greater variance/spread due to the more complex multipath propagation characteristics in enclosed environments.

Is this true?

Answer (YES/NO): YES